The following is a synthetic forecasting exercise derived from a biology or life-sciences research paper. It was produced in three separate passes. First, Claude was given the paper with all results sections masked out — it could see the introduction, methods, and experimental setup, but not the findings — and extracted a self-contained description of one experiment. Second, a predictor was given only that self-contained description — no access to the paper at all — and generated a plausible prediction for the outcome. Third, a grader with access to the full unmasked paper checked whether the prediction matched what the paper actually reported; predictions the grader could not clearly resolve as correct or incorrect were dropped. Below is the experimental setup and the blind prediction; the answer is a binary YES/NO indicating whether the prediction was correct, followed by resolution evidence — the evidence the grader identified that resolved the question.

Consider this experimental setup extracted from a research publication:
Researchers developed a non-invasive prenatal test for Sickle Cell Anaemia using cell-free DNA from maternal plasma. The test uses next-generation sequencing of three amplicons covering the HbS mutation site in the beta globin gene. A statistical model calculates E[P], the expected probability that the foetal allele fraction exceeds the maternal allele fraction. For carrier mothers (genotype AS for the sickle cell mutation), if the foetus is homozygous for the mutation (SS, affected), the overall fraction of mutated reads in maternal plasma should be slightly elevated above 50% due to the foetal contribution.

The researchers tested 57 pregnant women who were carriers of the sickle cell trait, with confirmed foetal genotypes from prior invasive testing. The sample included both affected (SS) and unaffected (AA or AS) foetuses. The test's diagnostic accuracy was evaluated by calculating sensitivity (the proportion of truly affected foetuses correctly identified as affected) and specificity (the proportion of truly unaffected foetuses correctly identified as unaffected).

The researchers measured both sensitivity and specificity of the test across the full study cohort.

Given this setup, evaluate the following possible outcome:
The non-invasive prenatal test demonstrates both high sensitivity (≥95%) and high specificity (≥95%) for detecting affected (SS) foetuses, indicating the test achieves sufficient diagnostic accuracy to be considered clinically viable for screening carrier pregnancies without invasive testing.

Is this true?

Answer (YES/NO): NO